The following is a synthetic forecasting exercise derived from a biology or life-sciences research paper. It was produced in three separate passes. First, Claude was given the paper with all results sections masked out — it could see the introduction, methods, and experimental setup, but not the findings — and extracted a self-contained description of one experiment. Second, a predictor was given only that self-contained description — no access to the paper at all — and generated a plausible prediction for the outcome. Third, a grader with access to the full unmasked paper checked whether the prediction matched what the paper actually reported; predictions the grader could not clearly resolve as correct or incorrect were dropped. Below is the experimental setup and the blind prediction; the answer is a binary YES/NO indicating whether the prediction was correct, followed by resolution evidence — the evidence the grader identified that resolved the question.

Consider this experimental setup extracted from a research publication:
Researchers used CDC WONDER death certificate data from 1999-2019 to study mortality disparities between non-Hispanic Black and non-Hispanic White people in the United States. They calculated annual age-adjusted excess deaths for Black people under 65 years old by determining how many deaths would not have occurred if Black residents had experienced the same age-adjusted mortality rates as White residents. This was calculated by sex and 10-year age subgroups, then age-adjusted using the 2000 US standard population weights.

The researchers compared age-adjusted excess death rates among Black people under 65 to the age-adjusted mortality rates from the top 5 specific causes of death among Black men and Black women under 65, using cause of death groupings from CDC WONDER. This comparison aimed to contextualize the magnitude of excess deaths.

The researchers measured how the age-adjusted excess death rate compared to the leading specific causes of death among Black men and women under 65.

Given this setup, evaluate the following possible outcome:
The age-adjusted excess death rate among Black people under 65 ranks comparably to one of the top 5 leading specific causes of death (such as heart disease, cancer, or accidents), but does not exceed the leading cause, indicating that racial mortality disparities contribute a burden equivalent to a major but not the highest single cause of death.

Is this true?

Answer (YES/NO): NO